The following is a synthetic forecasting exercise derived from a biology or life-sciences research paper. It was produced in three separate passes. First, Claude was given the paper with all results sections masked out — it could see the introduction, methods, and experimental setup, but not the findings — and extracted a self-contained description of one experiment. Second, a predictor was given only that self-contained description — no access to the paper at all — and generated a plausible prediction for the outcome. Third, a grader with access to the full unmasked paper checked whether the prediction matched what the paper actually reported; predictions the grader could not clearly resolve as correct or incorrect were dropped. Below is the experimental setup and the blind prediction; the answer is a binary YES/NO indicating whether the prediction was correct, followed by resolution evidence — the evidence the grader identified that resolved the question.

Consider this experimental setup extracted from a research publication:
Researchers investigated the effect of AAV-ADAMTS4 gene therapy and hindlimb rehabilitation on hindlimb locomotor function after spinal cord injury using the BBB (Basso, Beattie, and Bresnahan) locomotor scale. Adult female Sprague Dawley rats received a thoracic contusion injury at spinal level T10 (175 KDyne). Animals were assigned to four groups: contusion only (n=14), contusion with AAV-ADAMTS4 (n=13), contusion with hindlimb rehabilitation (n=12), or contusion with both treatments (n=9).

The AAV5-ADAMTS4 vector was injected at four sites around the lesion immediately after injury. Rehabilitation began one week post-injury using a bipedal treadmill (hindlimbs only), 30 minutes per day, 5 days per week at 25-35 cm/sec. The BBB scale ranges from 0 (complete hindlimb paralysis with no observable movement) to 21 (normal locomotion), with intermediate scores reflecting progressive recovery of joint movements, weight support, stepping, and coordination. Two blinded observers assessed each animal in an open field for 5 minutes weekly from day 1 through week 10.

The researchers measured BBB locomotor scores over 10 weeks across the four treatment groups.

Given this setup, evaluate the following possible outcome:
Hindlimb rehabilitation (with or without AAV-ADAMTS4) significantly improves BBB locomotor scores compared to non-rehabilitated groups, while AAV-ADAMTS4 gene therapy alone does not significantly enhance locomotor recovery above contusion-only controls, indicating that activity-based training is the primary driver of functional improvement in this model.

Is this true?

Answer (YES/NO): NO